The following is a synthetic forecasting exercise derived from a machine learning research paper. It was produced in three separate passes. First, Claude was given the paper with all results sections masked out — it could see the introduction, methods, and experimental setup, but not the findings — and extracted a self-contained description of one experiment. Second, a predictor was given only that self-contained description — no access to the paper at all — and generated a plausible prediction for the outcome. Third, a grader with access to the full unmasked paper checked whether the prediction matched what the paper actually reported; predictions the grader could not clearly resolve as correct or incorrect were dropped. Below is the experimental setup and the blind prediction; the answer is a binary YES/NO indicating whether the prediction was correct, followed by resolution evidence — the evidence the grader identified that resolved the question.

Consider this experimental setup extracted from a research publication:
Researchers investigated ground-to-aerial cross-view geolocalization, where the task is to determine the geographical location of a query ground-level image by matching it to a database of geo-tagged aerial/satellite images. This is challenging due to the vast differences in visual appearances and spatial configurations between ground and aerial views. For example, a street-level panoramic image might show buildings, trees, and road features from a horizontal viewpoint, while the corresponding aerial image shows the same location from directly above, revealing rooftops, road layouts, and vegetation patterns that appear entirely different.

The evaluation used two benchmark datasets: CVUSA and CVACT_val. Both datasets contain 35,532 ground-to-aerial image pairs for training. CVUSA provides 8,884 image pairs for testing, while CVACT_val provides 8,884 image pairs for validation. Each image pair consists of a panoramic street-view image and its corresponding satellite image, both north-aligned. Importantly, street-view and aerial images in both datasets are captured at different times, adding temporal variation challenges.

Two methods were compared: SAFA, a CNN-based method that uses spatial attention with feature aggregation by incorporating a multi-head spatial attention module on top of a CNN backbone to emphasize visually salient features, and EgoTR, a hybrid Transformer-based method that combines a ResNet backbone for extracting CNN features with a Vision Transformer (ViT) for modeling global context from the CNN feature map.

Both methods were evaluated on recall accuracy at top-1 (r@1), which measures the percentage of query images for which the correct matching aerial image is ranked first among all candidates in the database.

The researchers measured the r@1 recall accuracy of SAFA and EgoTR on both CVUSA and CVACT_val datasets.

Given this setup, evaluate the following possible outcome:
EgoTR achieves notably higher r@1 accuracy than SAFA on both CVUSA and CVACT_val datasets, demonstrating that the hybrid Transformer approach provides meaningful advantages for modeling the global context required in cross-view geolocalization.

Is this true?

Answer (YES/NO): YES